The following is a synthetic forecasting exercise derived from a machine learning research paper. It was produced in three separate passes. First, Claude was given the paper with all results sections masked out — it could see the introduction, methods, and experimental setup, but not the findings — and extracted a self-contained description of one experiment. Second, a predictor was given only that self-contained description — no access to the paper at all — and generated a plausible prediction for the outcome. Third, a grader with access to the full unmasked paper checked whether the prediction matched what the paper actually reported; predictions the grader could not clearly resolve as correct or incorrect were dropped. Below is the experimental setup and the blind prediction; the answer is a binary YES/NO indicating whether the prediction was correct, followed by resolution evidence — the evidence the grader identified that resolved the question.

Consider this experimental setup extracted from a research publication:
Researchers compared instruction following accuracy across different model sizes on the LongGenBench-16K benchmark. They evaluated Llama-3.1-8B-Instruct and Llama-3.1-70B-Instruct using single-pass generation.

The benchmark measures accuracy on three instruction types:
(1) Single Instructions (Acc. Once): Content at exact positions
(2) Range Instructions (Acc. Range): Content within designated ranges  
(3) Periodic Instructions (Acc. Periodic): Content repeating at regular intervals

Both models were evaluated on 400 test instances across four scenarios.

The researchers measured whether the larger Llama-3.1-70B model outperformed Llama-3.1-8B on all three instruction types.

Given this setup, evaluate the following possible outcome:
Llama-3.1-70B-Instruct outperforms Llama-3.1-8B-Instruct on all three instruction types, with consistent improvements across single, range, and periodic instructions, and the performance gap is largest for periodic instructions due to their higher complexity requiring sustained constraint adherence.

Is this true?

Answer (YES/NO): NO